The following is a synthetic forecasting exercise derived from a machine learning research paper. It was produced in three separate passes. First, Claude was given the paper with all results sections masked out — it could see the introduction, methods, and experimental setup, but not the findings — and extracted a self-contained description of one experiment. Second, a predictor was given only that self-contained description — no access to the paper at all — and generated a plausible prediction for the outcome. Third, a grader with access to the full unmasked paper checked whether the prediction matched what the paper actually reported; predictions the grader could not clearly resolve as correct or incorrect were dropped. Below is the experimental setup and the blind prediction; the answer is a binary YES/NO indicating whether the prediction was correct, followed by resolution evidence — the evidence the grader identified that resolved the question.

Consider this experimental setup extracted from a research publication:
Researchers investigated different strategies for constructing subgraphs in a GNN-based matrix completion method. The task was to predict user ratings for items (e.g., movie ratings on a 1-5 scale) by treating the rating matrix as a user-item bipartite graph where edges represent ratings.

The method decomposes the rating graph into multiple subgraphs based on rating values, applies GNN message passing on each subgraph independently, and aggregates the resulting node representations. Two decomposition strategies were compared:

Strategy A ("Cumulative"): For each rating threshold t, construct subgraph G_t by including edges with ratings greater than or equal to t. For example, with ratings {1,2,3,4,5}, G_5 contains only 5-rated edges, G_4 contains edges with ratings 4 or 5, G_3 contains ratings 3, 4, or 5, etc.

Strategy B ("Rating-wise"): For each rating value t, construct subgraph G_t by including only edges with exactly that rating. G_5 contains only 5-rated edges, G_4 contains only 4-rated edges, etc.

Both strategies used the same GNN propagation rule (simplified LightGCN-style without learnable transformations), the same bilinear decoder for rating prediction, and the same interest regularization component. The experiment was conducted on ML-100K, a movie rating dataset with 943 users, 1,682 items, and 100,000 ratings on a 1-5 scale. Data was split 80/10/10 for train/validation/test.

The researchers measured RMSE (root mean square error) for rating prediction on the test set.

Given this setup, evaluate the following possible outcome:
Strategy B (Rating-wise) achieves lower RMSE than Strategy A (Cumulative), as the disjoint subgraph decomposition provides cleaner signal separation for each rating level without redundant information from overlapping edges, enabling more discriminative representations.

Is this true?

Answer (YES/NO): NO